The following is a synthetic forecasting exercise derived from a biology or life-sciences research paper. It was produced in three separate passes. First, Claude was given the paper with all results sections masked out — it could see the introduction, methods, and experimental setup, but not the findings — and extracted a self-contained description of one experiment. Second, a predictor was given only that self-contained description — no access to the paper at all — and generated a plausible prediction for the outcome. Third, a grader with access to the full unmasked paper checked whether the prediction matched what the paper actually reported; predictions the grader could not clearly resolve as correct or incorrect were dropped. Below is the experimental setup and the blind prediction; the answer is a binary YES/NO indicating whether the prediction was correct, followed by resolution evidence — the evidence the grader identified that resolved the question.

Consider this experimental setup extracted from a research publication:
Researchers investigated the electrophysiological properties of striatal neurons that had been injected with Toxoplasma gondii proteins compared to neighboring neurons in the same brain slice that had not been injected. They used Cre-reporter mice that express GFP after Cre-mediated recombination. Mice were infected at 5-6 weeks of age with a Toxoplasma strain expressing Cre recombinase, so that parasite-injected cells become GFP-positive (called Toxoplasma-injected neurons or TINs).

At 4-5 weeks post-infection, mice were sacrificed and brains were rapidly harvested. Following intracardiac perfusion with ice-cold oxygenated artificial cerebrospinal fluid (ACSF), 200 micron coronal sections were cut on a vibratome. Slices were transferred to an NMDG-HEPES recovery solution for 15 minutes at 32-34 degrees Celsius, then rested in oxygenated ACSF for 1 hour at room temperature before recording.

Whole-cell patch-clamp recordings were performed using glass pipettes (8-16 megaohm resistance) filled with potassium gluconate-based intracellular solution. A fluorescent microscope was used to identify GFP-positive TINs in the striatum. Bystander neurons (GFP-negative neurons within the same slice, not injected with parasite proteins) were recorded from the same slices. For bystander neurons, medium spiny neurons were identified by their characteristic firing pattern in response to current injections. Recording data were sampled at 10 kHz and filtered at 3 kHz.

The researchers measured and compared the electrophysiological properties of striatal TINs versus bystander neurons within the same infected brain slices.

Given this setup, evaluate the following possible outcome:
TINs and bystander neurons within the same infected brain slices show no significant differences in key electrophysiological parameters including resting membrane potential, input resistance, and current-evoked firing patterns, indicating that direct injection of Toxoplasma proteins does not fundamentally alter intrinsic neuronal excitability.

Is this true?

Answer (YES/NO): NO